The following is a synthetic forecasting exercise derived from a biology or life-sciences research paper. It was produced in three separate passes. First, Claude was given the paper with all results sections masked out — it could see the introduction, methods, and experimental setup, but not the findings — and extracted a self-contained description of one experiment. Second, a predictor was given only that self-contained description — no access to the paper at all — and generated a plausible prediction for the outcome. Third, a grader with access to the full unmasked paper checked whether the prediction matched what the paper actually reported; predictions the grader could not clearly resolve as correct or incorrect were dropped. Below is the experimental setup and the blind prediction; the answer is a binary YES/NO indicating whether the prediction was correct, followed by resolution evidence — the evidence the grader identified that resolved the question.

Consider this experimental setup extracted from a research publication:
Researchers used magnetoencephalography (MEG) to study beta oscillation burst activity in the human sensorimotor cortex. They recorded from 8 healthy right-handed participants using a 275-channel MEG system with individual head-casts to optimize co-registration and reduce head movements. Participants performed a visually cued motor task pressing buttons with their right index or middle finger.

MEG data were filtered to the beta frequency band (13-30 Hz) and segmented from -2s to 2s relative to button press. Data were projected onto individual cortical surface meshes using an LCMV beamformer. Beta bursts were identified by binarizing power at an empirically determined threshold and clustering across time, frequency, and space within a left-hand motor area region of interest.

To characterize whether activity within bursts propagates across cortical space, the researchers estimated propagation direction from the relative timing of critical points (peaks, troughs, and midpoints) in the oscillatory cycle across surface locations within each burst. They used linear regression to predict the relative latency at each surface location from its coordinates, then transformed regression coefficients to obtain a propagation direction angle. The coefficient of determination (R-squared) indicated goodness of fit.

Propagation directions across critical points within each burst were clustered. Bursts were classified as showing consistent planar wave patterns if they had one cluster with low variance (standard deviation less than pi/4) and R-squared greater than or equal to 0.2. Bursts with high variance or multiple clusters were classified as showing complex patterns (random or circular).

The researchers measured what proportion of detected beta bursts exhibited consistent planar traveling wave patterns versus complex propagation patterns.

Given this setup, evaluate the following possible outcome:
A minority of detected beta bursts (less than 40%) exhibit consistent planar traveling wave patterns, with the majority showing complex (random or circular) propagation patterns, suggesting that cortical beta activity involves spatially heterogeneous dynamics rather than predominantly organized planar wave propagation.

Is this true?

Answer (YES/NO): NO